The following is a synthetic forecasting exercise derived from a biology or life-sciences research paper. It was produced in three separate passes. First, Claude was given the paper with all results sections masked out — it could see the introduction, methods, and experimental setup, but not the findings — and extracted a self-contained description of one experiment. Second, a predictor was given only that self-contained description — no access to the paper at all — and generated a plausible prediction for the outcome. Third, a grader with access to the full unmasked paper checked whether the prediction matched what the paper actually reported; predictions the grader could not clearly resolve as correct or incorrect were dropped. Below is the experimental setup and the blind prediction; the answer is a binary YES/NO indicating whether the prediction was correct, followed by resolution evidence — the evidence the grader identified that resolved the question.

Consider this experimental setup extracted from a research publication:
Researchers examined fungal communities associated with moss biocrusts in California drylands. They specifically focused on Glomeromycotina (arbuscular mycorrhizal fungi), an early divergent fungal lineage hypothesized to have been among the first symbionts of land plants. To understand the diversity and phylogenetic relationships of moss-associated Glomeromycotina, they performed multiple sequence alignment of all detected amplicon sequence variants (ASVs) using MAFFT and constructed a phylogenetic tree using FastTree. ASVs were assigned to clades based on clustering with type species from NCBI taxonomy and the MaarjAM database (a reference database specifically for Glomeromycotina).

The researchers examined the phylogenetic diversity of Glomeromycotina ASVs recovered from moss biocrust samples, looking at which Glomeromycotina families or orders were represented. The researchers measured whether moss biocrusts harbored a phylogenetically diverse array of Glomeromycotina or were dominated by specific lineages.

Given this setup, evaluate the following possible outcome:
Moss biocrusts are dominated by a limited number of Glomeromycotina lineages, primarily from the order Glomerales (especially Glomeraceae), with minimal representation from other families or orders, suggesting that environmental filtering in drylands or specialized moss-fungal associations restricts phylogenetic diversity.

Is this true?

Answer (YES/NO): YES